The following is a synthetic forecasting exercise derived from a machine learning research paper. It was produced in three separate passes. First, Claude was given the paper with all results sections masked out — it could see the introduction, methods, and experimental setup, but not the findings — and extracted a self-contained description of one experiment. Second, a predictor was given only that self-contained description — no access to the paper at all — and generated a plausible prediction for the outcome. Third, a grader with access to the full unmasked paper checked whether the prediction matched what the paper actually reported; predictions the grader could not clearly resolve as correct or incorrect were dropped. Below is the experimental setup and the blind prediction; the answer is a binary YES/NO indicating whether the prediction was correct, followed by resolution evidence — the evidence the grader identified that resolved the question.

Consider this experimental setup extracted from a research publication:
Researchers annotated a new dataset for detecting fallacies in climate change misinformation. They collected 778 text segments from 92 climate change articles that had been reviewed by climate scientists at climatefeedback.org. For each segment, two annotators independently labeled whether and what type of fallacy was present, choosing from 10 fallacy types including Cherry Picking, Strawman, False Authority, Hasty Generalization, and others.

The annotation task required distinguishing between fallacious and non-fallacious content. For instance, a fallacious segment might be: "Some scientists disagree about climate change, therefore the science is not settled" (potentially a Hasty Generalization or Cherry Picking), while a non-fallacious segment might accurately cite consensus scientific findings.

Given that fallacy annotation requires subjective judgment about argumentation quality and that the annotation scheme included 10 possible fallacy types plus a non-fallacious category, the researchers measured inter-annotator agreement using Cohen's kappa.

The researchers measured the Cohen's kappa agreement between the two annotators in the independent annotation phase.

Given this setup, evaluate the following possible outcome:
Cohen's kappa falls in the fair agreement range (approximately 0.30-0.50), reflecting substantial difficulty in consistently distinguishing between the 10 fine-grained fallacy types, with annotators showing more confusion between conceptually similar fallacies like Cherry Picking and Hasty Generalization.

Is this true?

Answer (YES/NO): NO